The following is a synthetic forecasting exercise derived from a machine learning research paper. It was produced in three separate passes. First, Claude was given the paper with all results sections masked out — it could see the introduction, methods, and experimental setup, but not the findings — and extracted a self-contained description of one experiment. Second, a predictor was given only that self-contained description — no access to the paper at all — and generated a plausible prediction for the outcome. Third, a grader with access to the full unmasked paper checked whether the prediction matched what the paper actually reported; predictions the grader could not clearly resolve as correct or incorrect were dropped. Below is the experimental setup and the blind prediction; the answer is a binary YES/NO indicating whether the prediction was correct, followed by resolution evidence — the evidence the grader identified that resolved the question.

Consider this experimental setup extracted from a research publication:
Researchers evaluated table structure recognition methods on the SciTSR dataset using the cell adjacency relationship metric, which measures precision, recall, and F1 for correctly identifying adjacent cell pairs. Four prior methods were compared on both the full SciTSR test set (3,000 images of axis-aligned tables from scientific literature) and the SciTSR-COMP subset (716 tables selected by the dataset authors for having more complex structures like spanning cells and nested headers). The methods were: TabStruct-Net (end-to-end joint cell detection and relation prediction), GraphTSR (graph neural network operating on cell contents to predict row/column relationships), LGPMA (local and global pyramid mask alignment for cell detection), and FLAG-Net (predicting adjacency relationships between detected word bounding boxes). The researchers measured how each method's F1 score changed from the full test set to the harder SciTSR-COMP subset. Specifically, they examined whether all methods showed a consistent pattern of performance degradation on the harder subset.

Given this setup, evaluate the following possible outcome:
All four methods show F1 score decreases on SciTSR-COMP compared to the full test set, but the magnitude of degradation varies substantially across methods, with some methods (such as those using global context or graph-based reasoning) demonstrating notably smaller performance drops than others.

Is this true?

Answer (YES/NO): NO